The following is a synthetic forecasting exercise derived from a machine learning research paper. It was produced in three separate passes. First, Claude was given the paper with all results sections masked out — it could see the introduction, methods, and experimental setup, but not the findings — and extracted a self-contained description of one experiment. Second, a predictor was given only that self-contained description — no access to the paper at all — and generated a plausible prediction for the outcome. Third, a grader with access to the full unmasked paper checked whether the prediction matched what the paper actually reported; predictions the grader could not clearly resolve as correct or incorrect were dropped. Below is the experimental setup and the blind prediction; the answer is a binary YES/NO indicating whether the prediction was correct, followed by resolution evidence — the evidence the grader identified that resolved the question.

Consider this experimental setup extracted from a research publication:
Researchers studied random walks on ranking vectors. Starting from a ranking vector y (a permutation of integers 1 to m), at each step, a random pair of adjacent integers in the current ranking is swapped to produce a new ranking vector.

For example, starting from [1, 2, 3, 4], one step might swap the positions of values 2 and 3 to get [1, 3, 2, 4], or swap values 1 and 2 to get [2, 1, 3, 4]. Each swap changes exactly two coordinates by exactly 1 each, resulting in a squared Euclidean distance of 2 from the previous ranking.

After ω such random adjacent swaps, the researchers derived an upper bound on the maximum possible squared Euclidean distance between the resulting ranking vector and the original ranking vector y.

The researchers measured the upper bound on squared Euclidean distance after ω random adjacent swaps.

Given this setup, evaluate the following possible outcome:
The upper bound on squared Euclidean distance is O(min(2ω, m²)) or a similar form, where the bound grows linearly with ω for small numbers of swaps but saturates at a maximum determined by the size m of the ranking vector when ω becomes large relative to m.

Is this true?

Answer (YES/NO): NO